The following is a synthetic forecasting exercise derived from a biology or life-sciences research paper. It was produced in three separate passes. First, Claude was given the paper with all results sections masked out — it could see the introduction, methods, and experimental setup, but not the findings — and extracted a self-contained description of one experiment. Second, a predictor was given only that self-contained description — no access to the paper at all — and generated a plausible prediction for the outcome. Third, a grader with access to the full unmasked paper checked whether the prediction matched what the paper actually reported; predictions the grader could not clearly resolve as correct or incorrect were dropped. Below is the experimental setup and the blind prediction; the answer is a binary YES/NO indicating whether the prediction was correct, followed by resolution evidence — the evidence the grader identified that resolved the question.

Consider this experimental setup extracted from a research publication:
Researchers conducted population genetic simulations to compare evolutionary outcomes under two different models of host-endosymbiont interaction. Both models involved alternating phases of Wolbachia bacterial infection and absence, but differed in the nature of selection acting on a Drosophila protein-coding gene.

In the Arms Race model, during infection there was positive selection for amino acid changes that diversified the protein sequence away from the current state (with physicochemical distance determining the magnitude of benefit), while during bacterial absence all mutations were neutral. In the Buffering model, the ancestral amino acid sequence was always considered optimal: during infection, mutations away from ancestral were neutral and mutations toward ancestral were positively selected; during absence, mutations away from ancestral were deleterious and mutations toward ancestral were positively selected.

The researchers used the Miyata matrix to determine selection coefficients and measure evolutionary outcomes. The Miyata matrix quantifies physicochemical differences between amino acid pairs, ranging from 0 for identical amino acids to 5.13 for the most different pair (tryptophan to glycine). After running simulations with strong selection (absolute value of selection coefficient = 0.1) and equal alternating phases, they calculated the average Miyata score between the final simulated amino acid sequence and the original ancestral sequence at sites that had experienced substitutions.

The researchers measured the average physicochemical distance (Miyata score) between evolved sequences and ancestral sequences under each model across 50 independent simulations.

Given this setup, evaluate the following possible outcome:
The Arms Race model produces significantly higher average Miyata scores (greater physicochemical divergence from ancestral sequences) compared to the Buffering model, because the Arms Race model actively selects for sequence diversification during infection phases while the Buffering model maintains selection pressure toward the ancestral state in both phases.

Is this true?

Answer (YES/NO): YES